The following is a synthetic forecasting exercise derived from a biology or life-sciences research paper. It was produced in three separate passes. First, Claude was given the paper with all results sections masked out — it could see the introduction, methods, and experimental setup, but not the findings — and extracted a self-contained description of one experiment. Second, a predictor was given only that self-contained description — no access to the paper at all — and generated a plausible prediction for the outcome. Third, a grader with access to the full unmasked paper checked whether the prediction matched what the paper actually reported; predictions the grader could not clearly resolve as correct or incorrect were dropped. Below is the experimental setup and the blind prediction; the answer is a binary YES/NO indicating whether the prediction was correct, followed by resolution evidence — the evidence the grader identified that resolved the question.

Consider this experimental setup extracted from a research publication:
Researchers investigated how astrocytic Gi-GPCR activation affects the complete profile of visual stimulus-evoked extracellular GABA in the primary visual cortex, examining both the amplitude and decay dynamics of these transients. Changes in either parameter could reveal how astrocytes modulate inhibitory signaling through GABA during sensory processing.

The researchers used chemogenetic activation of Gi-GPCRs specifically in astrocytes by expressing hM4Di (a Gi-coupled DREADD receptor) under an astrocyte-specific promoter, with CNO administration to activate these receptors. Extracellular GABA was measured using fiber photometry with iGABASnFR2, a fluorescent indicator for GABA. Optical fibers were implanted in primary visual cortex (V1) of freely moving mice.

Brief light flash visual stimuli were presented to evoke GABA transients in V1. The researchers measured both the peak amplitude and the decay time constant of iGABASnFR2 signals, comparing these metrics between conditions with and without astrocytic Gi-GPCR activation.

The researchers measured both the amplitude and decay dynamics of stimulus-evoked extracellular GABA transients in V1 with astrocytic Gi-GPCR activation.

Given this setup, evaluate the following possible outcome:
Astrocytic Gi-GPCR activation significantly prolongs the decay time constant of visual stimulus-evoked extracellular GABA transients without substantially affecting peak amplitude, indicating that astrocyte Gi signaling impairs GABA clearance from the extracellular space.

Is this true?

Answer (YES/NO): NO